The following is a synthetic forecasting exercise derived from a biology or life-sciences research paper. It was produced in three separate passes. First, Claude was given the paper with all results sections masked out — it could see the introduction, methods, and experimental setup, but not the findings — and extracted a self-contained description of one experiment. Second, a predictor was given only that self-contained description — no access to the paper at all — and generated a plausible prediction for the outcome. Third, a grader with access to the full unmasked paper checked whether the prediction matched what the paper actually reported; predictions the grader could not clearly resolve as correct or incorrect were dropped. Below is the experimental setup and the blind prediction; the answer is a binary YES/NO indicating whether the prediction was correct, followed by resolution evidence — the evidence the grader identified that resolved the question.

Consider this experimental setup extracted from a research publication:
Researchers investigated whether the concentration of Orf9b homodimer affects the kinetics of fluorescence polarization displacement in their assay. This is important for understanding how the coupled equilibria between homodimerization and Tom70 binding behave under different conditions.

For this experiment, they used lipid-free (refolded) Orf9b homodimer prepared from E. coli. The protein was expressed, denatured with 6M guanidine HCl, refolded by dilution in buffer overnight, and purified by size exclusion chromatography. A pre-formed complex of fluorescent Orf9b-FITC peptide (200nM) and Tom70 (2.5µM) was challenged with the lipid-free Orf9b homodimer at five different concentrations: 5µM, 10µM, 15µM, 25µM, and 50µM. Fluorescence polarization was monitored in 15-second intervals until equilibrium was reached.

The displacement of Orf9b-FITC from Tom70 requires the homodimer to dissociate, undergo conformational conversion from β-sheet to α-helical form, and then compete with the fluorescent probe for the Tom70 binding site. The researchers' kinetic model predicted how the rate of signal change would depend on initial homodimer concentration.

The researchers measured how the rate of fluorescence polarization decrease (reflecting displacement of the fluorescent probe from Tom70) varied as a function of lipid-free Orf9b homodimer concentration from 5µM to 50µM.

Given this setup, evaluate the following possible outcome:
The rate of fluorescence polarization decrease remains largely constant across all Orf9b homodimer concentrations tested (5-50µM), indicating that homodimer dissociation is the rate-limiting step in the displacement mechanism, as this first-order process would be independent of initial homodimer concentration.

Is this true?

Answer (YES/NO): NO